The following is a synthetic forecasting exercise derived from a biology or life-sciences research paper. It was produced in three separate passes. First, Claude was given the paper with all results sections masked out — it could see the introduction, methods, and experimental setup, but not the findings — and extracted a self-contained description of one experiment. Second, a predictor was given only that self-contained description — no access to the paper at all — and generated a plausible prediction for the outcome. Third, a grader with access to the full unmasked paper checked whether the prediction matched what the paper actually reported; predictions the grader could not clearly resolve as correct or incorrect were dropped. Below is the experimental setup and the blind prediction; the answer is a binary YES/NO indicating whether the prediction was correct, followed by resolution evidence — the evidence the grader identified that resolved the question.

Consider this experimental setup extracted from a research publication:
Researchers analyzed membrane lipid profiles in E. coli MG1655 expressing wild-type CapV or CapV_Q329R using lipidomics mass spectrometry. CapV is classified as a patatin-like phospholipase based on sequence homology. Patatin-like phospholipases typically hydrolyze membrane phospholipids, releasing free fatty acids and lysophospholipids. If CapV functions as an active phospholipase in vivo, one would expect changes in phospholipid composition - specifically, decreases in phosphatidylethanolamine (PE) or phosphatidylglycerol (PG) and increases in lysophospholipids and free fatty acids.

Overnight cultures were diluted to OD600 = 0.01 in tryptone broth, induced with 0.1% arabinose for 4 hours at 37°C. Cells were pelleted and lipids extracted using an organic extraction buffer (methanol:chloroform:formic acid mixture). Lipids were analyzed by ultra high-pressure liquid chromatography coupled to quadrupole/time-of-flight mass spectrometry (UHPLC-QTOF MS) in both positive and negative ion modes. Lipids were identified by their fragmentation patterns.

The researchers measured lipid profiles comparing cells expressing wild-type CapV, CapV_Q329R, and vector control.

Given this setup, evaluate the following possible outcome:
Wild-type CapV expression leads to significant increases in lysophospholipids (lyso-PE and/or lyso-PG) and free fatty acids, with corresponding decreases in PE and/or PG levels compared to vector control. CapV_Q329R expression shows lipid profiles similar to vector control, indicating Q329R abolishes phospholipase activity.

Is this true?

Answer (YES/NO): NO